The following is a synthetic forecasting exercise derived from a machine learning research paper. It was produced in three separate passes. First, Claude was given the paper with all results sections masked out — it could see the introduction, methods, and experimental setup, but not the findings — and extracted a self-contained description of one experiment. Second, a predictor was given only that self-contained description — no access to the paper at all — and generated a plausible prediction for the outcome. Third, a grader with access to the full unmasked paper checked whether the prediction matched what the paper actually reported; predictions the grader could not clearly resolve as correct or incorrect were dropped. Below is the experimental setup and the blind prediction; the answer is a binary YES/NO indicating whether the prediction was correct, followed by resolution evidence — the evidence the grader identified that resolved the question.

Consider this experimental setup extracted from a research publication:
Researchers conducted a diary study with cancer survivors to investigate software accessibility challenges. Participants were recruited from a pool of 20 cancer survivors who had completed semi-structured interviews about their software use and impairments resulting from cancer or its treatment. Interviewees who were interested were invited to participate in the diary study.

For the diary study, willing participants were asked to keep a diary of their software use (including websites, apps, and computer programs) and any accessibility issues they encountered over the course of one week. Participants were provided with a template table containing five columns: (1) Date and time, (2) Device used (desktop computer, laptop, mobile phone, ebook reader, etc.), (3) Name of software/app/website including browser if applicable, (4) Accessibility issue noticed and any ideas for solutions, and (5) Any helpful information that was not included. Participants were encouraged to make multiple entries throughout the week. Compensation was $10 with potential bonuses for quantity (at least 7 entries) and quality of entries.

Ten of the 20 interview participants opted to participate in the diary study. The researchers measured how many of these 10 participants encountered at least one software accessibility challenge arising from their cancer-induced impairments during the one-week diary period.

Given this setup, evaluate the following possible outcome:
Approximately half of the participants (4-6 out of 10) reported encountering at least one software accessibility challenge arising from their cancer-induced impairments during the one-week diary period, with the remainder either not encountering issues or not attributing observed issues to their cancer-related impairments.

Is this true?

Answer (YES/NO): NO